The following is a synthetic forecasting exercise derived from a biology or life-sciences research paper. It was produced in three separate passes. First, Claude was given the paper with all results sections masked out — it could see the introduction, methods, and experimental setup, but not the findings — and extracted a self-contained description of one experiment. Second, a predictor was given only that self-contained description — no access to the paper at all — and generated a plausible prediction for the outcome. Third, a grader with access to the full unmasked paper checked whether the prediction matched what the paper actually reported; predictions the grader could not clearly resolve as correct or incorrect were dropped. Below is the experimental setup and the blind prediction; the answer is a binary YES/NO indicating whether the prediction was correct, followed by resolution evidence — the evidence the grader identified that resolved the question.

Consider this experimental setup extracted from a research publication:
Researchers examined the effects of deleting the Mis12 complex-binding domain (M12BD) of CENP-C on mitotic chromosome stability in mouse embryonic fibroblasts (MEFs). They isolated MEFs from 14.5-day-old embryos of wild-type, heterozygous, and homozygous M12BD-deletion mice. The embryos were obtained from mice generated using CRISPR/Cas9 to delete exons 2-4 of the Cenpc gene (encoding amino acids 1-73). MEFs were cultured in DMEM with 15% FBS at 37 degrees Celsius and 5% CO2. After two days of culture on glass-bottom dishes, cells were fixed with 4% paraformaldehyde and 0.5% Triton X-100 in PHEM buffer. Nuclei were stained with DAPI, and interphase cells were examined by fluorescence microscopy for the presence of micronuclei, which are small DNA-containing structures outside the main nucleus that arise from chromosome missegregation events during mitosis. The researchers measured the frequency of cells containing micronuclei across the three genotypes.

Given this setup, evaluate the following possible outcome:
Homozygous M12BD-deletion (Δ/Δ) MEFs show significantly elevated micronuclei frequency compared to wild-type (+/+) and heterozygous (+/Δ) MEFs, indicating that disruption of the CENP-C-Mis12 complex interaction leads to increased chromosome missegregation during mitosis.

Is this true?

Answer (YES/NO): YES